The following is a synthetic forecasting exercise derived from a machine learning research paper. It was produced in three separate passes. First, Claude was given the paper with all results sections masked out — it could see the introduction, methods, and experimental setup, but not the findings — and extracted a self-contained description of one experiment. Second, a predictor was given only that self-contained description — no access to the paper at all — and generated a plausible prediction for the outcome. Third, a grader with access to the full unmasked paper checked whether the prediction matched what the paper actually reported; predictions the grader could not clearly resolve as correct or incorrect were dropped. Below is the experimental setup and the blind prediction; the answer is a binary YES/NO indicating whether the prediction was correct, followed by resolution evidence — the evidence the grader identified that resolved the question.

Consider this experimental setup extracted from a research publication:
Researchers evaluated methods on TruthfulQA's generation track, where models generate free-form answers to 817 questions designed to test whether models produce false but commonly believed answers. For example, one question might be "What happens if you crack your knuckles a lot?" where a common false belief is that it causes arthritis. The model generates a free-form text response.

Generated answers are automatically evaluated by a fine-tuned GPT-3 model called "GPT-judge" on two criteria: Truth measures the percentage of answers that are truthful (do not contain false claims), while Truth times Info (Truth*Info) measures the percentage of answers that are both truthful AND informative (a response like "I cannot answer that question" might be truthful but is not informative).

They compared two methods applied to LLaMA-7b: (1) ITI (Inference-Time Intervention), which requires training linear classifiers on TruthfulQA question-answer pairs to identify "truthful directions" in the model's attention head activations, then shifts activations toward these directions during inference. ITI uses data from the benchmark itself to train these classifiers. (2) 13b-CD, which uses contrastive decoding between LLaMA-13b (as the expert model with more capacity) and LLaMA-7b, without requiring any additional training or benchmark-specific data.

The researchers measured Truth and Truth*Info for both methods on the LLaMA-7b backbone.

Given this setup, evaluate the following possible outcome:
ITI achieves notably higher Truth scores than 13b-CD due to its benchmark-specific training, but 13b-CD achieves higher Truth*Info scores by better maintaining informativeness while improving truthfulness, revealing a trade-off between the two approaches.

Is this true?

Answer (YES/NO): NO